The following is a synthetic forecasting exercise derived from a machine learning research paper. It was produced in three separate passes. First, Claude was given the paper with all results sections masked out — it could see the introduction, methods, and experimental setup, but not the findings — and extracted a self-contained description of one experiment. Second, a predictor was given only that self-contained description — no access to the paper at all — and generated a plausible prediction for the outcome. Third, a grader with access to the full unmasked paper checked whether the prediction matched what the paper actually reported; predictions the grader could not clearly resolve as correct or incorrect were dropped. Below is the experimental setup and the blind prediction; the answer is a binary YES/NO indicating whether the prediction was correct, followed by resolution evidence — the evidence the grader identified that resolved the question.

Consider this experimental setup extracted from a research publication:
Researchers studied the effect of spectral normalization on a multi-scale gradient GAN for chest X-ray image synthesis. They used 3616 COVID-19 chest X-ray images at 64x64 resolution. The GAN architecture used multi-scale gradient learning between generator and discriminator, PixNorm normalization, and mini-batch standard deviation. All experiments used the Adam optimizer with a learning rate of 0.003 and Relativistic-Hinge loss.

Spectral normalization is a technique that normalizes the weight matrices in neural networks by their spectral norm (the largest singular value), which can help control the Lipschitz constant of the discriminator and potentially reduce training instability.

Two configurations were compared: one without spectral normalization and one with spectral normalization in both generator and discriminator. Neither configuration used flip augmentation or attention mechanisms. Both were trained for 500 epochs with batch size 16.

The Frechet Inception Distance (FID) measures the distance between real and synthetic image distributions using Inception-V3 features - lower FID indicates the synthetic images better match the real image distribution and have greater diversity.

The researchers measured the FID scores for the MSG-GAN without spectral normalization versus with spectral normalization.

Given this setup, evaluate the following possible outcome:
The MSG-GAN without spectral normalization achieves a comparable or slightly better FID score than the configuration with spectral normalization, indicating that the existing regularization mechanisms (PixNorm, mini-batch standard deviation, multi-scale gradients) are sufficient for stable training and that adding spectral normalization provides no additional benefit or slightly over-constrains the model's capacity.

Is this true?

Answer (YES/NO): NO